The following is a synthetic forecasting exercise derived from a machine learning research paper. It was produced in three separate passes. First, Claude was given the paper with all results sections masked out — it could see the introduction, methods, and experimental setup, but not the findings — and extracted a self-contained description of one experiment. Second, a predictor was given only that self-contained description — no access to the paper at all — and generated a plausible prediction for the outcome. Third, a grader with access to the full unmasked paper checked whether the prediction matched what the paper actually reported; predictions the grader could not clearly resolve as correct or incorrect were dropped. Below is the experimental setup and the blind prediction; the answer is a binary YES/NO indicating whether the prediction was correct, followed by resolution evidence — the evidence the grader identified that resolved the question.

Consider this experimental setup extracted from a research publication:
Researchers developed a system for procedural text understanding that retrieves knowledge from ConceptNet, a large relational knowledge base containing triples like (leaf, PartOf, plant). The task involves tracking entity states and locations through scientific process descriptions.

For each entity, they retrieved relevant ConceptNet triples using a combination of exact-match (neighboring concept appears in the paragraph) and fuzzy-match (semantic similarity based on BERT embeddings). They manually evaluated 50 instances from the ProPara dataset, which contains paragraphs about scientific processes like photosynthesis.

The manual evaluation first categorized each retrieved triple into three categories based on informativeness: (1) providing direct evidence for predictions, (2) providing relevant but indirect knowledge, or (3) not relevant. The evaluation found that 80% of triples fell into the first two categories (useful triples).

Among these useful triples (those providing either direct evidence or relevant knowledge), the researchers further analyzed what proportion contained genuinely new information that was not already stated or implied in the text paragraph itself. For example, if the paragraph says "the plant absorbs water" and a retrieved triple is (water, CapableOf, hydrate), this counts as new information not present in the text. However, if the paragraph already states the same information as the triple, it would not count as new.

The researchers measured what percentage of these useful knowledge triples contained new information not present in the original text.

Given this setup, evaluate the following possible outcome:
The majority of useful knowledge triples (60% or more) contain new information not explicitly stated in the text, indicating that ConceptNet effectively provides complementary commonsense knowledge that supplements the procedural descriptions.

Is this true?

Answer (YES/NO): YES